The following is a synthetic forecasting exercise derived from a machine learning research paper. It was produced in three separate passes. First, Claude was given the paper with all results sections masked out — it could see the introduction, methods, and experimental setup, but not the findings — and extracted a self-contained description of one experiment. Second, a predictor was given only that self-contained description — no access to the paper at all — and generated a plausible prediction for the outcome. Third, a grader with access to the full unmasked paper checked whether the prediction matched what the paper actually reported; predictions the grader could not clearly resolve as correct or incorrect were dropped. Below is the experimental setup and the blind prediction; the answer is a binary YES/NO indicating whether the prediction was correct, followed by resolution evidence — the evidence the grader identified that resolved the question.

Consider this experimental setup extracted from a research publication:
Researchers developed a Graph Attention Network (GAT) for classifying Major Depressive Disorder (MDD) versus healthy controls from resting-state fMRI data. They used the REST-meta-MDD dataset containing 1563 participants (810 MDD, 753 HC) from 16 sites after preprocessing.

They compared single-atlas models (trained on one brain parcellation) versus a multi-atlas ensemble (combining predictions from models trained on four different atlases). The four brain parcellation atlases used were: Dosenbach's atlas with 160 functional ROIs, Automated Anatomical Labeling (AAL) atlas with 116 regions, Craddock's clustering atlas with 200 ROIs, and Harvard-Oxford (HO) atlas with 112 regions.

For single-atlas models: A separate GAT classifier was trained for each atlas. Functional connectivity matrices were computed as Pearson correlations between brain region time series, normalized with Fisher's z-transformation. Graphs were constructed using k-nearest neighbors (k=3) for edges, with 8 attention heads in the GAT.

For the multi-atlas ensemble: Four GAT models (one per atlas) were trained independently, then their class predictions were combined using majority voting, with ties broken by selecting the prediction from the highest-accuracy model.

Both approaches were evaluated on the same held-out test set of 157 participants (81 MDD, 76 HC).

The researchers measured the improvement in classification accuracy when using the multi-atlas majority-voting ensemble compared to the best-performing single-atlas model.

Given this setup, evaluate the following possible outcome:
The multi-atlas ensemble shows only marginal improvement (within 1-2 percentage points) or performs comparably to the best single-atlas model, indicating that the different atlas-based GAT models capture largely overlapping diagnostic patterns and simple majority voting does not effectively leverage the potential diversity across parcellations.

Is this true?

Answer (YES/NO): NO